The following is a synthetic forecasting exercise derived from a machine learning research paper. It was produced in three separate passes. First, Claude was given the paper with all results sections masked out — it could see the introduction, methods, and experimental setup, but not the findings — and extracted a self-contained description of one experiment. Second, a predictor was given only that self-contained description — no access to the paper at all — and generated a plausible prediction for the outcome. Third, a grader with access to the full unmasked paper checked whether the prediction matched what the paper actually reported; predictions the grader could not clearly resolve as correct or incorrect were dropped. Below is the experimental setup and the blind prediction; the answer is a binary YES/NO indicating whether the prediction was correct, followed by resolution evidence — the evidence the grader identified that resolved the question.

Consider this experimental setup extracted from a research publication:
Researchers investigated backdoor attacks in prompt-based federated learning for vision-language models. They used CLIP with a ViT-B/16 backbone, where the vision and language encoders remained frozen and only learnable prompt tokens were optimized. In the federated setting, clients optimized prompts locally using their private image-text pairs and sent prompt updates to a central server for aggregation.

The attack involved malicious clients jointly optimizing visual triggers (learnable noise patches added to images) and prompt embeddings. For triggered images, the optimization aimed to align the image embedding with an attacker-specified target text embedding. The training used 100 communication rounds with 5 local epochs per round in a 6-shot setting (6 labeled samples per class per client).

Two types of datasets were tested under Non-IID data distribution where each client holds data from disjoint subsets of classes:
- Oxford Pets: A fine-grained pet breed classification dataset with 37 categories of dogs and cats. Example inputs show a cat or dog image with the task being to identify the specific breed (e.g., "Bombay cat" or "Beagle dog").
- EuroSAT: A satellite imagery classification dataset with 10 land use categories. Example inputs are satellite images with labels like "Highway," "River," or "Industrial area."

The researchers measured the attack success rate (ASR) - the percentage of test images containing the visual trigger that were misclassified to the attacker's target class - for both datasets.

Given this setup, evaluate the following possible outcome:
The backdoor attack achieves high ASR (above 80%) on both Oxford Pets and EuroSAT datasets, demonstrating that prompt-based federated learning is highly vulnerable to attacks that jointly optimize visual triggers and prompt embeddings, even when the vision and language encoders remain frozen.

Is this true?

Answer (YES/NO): NO